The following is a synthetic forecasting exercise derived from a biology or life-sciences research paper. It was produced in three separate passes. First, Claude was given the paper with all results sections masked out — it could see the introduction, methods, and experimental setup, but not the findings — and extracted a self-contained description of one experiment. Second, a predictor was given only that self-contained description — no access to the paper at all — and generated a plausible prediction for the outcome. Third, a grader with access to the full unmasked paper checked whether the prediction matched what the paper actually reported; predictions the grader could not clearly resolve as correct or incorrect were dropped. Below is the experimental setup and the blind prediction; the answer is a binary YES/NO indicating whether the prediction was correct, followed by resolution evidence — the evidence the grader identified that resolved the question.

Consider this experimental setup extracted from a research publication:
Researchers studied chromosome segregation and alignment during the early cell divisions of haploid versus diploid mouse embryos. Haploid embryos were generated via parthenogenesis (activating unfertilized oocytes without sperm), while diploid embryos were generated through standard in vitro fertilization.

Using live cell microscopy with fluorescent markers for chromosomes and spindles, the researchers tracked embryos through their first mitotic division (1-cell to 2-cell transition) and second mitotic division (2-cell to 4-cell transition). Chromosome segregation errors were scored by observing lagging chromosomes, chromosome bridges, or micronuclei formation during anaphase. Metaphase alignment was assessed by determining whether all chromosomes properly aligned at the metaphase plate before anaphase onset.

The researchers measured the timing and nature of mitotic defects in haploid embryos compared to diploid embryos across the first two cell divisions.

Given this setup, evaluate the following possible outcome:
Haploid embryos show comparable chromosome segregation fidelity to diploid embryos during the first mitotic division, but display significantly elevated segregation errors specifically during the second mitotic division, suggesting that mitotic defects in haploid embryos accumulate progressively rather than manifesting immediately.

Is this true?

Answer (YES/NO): NO